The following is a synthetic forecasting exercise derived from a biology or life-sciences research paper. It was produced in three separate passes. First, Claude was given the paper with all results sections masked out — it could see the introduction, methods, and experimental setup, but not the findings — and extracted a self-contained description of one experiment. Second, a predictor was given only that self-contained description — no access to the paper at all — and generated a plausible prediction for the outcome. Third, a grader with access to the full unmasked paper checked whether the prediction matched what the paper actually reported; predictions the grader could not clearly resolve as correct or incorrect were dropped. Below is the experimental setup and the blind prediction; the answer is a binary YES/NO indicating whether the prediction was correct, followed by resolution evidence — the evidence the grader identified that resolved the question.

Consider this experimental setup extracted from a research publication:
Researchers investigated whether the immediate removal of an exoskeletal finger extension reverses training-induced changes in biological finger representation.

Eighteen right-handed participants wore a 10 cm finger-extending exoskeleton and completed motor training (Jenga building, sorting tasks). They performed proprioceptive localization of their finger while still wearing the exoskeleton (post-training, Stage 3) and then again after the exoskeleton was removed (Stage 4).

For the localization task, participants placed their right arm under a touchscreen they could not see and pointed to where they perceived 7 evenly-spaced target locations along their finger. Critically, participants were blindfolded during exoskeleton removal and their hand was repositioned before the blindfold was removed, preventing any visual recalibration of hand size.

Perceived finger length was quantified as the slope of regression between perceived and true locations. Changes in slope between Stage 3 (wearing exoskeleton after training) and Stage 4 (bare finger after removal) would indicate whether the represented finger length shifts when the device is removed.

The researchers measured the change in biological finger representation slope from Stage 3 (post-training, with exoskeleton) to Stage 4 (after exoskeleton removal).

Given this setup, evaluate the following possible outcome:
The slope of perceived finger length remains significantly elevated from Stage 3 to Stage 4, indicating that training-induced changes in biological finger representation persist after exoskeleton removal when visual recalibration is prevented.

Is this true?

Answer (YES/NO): NO